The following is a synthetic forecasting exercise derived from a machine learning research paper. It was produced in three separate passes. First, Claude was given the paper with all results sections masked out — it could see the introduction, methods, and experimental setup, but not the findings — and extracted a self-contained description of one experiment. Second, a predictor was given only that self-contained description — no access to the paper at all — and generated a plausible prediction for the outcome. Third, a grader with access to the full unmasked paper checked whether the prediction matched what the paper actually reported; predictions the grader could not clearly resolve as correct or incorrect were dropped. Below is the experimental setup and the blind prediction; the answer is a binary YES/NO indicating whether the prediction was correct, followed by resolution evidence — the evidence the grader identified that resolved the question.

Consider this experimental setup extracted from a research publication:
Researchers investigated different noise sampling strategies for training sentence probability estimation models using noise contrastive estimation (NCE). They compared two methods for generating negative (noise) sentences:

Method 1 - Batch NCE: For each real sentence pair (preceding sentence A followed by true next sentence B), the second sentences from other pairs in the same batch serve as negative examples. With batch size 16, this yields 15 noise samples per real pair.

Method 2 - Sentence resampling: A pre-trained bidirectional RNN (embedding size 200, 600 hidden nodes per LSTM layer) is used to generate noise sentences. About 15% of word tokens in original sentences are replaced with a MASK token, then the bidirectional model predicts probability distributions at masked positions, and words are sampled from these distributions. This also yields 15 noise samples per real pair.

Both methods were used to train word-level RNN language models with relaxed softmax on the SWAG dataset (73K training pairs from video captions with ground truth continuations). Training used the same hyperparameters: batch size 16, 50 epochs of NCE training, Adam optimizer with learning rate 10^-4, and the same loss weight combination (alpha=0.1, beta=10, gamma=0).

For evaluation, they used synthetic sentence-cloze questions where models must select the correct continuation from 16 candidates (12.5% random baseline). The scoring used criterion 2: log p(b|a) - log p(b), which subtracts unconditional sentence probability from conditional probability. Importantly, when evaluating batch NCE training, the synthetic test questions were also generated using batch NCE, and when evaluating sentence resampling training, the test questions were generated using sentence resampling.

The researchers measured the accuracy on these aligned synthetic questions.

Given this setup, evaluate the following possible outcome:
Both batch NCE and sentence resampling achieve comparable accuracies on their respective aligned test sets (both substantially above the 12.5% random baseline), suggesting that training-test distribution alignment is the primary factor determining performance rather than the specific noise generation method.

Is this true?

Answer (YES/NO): NO